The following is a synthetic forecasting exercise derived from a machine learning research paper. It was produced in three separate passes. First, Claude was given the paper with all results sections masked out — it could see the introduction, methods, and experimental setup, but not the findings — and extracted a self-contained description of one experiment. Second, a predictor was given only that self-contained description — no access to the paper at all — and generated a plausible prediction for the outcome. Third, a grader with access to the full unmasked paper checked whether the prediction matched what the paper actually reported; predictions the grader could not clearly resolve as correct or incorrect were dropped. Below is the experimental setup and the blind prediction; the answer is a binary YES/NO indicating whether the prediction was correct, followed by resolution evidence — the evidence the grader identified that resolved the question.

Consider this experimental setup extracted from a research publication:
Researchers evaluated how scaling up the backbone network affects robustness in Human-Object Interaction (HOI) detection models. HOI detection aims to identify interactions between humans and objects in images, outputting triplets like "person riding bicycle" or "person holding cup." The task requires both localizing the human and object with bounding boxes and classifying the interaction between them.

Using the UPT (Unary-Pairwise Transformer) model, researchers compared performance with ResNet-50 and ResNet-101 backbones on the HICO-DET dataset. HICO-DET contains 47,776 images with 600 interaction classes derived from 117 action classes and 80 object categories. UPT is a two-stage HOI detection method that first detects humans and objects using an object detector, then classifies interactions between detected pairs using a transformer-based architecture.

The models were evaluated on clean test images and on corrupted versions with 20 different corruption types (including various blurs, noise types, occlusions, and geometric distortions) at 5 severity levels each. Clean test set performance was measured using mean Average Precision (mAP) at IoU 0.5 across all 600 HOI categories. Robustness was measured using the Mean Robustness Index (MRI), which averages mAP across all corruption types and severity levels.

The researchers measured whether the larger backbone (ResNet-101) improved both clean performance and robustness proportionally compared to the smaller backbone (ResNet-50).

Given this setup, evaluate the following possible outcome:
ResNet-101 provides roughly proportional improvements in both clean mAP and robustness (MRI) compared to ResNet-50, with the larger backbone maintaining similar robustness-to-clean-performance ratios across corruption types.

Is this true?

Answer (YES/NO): NO